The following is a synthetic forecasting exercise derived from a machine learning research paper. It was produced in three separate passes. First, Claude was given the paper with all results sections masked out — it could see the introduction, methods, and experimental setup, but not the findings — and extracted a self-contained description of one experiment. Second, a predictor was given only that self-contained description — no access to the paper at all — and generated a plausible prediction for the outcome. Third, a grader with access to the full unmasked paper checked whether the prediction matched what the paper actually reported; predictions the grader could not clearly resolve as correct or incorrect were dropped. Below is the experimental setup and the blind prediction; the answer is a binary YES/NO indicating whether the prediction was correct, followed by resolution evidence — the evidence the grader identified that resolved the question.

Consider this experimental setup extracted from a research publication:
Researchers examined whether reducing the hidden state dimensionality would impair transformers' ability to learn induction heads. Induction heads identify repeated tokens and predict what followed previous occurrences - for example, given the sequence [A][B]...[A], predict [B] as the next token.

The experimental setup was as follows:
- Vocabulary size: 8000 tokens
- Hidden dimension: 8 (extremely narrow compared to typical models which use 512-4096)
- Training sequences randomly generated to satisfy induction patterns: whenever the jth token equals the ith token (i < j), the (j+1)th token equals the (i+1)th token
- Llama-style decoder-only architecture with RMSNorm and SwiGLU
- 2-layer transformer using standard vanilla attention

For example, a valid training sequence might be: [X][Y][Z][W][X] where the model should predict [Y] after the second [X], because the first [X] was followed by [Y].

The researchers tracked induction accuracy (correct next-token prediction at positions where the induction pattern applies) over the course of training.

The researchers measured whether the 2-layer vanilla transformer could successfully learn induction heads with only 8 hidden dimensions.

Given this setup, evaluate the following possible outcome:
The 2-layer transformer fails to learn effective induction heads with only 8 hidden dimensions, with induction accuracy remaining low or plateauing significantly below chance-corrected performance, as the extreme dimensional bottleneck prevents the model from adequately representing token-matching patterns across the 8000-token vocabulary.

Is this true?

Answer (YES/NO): YES